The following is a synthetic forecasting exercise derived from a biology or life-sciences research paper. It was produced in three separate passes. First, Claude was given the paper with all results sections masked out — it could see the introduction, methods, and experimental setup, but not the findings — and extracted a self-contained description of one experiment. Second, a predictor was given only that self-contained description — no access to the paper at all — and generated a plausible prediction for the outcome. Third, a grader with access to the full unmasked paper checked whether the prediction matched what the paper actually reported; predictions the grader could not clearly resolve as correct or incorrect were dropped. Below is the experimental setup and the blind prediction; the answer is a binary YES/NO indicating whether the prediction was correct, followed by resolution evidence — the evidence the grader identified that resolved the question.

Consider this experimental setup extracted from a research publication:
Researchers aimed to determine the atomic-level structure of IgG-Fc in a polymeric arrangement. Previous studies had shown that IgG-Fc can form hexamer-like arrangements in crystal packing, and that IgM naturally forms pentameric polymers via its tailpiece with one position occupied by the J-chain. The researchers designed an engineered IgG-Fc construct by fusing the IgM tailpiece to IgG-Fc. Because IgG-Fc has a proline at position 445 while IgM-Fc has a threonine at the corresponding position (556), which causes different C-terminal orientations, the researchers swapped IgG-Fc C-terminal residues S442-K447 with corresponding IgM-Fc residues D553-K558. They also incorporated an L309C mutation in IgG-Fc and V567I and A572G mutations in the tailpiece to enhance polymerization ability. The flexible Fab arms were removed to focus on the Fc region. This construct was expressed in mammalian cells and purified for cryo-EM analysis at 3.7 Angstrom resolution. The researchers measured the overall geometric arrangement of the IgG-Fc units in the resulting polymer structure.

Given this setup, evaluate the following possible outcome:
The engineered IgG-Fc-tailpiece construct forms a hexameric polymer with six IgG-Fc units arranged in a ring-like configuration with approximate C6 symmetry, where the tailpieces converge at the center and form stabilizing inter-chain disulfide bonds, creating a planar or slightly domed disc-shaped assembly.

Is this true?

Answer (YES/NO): NO